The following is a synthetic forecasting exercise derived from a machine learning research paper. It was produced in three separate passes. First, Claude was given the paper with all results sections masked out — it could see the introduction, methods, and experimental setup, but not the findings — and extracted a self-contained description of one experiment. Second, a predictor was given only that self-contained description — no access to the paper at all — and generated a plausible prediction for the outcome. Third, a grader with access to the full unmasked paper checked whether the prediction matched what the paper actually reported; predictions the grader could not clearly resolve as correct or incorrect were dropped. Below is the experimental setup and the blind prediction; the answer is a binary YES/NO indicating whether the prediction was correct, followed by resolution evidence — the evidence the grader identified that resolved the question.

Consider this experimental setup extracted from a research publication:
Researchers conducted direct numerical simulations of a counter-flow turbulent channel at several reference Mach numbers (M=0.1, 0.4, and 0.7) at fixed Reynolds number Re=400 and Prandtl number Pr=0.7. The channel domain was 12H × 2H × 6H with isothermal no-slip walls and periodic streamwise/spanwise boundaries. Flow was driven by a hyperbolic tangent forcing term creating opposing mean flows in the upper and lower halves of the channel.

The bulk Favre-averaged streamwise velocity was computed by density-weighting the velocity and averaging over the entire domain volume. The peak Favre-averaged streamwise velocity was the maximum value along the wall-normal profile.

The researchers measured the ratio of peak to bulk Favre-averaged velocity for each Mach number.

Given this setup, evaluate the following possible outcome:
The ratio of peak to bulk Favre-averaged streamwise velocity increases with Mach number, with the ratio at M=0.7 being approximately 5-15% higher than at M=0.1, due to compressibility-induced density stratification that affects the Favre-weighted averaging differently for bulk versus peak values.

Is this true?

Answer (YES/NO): NO